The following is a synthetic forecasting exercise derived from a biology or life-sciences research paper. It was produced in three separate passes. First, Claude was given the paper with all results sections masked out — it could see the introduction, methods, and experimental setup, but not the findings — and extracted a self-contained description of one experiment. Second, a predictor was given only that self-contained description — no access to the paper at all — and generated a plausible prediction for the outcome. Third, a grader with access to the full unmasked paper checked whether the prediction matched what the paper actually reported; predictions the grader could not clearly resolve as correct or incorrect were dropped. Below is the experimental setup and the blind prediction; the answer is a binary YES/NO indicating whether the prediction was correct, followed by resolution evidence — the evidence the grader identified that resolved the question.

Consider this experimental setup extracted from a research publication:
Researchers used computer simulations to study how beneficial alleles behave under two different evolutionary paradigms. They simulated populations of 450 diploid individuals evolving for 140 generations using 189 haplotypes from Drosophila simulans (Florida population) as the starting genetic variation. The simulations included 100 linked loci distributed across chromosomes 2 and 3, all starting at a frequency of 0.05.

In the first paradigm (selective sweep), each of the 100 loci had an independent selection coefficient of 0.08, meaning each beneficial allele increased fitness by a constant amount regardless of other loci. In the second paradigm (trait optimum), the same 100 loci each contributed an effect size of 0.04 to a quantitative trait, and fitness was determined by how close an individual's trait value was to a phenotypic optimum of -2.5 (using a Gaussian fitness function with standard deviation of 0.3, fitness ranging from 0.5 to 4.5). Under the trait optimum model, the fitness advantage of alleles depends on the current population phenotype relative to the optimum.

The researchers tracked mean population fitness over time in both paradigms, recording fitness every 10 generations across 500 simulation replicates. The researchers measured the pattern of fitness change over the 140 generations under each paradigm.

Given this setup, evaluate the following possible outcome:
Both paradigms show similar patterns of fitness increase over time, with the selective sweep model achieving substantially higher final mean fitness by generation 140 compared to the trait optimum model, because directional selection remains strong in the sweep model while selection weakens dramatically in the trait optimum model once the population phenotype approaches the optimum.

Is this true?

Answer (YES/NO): NO